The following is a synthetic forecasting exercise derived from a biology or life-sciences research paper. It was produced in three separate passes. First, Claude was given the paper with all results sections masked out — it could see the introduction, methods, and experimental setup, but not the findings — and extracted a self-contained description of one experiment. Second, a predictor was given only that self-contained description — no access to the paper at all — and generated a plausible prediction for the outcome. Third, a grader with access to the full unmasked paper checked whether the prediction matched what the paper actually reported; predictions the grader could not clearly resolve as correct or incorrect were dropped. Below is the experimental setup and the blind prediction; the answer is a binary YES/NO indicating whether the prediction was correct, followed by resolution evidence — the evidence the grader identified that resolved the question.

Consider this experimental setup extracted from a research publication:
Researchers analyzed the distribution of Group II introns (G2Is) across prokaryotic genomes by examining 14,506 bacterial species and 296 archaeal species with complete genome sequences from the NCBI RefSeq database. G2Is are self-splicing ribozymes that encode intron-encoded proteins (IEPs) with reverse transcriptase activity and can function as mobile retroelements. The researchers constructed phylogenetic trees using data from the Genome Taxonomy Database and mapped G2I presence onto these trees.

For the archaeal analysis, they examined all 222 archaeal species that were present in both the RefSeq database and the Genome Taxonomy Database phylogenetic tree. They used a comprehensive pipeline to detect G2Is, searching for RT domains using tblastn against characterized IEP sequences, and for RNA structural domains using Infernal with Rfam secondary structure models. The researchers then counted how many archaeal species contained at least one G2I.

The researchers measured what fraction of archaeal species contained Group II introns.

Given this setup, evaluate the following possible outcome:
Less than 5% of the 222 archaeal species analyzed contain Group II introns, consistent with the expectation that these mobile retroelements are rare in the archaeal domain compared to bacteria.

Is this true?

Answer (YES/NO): NO